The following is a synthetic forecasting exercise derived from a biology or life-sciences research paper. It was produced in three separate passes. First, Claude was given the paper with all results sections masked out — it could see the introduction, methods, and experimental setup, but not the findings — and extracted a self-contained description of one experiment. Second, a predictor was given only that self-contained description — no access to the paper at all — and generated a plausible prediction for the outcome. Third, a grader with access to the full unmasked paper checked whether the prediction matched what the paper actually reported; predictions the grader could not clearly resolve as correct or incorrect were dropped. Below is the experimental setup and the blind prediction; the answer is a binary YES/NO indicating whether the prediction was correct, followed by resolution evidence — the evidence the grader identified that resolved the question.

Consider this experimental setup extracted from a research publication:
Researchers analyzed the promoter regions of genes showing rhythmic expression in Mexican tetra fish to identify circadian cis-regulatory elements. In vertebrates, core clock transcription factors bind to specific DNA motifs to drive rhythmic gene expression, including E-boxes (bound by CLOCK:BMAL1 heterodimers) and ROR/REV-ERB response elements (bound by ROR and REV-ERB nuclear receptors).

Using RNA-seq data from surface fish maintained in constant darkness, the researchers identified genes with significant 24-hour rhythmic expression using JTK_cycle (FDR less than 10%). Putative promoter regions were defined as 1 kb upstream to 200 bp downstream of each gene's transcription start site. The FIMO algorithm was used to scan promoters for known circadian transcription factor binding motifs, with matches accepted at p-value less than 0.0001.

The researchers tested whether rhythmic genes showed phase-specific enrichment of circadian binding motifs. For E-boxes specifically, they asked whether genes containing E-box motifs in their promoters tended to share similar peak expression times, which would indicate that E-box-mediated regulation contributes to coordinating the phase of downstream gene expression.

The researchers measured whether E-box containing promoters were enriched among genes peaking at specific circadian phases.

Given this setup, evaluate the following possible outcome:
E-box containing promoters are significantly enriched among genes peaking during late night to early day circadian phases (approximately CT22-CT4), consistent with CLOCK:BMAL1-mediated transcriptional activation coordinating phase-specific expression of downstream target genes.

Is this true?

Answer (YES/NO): YES